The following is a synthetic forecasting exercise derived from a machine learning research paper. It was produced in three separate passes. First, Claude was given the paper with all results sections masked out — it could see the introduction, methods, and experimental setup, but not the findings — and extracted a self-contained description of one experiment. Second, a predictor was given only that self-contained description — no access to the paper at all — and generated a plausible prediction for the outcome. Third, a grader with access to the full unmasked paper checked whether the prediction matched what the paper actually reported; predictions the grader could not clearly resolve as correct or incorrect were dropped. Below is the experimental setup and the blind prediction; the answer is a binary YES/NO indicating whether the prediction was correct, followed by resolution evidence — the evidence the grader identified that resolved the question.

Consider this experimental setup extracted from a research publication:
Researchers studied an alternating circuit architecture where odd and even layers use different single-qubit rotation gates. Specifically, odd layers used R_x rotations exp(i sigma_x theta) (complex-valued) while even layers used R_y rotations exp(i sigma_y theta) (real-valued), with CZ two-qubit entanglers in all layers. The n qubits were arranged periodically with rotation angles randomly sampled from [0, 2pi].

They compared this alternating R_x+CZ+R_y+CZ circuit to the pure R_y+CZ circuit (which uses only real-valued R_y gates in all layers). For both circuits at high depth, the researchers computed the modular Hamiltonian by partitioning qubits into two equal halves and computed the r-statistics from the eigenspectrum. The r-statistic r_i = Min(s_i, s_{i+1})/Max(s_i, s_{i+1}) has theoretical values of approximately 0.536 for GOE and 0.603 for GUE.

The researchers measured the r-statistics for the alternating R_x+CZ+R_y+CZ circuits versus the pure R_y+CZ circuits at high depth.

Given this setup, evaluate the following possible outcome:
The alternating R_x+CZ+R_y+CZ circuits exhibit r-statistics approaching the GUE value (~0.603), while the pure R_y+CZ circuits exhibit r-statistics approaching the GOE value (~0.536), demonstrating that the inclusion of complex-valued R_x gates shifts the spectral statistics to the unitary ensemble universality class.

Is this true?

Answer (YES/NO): YES